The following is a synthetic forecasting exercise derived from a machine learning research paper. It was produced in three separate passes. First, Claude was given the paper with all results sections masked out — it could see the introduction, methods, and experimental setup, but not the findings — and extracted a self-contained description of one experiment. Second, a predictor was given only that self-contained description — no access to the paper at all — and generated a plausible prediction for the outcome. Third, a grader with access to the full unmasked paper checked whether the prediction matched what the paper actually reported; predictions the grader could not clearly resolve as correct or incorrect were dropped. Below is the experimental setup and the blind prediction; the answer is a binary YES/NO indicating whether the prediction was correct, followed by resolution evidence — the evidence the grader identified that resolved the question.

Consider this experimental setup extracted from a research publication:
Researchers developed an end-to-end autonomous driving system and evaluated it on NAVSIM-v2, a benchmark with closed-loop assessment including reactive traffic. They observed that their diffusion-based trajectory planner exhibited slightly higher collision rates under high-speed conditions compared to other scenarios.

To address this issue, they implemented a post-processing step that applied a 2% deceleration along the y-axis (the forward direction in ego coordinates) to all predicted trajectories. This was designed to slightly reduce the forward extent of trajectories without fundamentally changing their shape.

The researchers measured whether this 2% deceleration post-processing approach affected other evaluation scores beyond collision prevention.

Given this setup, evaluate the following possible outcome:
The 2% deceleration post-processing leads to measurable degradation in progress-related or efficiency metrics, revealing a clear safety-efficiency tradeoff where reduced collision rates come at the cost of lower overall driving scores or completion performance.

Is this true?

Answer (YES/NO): NO